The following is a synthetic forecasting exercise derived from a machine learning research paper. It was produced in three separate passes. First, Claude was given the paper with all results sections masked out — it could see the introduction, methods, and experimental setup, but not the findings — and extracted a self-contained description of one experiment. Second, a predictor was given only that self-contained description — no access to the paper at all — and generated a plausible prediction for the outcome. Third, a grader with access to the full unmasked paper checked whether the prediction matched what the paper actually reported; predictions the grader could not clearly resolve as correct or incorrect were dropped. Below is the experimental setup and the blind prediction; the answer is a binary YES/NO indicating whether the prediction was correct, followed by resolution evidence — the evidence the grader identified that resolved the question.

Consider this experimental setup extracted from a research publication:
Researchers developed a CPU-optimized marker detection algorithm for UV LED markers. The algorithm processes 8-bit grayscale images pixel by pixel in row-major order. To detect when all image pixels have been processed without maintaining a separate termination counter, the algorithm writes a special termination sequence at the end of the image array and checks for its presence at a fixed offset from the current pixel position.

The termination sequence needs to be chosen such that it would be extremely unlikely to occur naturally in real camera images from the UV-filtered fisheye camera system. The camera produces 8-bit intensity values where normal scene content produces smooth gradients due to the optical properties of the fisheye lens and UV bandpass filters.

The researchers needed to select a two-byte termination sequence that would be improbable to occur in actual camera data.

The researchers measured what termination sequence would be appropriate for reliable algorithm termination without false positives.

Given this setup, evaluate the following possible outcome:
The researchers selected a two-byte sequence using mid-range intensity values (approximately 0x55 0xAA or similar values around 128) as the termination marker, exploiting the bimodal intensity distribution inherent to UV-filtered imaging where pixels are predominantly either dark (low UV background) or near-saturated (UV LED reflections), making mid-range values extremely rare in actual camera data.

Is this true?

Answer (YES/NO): NO